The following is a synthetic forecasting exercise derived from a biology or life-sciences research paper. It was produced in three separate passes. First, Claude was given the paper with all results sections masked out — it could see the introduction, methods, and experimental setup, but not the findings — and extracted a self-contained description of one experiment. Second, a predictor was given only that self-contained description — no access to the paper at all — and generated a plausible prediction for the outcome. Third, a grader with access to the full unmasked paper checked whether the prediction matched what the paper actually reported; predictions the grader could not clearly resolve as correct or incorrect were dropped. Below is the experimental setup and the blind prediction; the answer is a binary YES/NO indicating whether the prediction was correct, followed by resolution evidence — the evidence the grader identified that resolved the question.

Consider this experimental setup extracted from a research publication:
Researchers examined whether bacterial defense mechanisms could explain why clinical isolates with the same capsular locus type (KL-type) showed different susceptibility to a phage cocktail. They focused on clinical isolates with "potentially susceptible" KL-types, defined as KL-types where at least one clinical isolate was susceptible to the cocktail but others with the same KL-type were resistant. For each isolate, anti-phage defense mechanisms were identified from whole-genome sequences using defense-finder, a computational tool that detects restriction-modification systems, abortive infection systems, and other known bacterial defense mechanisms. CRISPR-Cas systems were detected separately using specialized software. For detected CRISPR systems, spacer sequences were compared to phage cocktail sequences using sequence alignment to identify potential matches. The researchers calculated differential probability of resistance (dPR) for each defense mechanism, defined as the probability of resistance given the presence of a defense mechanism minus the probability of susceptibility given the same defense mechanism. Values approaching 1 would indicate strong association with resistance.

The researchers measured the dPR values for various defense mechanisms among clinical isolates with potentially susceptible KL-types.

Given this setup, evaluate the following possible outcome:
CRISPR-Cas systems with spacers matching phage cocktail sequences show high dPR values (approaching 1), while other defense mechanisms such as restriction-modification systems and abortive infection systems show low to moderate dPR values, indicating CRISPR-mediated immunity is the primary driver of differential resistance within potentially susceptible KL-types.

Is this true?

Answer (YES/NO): NO